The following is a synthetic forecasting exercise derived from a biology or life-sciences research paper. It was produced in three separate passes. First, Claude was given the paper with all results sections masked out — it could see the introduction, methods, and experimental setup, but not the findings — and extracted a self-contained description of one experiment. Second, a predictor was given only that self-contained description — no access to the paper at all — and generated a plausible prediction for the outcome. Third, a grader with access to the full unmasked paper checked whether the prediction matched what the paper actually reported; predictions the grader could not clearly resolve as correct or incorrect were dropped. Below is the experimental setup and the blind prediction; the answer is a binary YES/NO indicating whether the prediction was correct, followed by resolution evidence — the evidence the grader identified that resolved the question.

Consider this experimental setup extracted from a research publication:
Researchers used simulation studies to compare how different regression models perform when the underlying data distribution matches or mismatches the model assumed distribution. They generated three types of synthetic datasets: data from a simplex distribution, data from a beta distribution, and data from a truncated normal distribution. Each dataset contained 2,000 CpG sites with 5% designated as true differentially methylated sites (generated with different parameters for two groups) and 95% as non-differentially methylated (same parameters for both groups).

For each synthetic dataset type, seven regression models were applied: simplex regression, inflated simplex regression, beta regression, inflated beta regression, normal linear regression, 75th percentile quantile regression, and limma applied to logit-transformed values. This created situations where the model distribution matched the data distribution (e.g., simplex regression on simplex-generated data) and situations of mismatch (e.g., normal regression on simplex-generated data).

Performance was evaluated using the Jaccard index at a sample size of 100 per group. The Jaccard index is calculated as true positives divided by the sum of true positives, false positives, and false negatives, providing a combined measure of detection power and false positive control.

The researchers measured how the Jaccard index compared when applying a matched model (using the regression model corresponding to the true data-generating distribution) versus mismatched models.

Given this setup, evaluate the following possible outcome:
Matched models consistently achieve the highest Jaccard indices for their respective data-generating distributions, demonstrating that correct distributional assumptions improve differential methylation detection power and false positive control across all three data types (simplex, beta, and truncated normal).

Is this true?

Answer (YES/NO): NO